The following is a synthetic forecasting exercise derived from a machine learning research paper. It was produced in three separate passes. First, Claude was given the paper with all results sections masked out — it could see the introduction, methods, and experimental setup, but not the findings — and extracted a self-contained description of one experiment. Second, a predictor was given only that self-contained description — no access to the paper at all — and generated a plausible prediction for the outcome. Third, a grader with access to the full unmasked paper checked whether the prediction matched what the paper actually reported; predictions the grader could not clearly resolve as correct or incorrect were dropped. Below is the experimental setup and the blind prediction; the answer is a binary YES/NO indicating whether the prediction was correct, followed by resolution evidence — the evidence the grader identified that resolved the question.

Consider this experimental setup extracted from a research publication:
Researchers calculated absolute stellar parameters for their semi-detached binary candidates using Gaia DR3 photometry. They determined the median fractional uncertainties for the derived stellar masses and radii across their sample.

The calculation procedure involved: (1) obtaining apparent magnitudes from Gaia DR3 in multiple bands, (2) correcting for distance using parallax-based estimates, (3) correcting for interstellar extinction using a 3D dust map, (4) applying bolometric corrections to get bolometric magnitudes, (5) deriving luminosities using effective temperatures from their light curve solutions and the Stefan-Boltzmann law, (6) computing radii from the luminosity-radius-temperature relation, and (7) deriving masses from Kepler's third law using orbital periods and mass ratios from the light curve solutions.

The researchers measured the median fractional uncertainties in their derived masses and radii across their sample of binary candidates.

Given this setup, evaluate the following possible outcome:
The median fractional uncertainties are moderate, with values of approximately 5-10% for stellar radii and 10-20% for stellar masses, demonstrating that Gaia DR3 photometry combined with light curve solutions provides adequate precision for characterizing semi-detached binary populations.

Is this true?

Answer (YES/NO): NO